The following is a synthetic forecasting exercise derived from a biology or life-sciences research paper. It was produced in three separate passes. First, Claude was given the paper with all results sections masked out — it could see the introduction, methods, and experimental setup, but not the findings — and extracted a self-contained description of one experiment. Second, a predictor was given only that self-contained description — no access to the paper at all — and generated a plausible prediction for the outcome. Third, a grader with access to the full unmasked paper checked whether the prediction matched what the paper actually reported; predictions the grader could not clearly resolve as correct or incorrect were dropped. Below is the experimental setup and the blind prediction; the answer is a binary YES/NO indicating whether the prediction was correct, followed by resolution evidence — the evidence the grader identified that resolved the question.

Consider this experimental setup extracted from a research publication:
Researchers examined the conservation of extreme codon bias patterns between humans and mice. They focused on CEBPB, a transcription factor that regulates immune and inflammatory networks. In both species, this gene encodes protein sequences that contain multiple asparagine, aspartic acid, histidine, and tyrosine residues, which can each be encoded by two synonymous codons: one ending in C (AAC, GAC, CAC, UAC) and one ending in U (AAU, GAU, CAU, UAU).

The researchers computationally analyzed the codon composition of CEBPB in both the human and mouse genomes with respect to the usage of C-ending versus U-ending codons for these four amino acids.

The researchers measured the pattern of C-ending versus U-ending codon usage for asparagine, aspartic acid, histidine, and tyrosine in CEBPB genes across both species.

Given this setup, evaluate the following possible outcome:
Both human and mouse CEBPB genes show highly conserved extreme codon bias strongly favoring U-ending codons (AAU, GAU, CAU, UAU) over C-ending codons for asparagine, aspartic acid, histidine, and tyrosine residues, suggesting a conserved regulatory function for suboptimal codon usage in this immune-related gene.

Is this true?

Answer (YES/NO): NO